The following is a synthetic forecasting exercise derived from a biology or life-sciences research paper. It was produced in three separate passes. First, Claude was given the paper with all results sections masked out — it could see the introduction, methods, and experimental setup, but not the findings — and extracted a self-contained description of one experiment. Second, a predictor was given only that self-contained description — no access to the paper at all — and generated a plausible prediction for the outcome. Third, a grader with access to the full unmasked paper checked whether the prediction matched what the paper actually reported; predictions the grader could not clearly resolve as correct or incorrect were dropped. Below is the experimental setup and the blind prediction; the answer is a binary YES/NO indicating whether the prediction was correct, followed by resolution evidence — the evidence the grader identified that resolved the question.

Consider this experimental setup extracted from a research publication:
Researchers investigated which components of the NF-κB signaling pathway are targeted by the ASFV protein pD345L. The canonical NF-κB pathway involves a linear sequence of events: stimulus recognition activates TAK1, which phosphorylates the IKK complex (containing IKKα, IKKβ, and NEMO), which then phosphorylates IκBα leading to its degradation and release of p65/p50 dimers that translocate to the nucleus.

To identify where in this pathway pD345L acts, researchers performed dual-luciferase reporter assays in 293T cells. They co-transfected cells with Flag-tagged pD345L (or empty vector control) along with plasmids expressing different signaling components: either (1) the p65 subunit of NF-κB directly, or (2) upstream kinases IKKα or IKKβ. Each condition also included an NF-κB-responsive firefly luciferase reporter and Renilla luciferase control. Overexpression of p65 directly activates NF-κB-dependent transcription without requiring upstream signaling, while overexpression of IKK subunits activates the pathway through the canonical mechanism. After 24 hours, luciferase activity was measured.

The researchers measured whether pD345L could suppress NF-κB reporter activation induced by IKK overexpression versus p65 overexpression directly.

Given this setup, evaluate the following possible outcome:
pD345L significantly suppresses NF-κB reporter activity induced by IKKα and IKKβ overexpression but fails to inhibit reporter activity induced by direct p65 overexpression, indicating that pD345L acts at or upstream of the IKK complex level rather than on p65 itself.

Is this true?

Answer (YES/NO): NO